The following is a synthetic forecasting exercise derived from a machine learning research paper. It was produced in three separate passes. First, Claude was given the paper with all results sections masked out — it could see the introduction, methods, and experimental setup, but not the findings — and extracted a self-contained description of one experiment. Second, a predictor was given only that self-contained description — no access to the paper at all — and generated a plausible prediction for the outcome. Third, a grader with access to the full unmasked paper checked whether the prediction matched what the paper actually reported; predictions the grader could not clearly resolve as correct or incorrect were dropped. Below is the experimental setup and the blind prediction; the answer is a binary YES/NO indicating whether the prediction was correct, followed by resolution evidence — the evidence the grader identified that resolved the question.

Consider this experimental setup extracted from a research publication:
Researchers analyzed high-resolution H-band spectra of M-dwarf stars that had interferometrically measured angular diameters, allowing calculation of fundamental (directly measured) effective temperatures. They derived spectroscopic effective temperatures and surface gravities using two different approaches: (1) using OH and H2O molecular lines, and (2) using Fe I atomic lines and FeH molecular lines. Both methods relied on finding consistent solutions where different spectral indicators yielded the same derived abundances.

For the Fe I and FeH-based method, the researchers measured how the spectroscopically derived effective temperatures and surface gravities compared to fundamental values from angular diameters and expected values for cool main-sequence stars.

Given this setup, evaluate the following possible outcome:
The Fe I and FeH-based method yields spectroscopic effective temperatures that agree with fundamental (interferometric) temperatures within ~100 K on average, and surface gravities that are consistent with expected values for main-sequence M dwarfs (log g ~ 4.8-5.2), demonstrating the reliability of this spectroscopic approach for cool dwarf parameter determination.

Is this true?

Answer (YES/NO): NO